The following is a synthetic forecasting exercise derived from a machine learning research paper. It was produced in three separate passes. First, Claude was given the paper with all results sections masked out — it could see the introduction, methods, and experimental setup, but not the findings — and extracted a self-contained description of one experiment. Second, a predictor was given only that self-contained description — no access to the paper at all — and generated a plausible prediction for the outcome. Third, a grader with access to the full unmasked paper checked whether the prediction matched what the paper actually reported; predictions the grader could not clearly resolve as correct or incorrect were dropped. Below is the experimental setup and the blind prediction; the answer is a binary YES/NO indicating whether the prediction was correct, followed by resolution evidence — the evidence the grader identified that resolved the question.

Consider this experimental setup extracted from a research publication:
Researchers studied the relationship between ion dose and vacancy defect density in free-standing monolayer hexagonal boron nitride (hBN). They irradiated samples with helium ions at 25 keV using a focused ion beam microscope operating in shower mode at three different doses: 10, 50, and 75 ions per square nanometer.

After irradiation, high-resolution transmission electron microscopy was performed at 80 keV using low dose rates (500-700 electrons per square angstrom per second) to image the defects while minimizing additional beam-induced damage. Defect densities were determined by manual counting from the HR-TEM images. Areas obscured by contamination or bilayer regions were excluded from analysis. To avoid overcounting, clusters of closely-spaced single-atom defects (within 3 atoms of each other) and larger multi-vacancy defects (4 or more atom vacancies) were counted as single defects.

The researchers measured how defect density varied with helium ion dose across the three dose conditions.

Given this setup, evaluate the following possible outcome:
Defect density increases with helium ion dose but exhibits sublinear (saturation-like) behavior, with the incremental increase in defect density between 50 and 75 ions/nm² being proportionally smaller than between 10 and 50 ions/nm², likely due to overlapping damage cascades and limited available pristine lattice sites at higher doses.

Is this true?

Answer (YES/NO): NO